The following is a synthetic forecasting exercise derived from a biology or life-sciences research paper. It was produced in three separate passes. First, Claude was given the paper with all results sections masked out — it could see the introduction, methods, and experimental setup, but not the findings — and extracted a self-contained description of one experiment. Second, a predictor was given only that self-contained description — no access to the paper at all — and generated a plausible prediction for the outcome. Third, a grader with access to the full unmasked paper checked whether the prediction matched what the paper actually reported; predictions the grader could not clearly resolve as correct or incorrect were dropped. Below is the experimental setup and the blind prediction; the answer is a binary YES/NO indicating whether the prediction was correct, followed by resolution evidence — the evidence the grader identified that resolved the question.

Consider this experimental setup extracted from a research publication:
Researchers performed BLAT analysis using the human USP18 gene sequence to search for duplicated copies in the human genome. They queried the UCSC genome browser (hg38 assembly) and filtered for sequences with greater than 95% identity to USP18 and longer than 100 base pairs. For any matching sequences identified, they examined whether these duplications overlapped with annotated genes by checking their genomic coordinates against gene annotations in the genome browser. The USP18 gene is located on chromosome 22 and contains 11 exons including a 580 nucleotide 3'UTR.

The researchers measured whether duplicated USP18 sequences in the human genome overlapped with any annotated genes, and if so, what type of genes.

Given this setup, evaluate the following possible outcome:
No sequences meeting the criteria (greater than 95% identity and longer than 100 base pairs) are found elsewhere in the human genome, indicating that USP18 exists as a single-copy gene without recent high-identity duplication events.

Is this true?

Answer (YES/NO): NO